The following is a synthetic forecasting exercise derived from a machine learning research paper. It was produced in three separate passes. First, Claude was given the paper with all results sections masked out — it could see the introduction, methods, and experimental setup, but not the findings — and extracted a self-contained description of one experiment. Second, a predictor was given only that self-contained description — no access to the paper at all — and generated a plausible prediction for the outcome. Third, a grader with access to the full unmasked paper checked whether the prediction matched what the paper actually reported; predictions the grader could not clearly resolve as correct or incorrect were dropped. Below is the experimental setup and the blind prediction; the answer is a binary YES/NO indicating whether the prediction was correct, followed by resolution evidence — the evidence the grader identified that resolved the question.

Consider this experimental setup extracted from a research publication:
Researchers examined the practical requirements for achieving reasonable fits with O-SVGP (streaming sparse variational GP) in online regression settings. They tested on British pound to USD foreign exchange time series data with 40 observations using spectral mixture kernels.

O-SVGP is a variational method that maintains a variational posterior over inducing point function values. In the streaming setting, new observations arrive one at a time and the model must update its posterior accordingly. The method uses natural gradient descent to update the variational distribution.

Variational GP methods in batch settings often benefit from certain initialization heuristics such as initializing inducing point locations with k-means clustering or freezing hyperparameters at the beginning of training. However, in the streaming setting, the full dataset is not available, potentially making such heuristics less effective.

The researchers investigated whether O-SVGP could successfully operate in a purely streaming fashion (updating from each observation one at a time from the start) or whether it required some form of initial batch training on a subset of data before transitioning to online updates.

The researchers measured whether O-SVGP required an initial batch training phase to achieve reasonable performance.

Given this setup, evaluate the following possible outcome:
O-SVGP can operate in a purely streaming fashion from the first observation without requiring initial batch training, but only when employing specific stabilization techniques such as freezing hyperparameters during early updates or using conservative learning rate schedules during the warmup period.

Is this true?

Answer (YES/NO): NO